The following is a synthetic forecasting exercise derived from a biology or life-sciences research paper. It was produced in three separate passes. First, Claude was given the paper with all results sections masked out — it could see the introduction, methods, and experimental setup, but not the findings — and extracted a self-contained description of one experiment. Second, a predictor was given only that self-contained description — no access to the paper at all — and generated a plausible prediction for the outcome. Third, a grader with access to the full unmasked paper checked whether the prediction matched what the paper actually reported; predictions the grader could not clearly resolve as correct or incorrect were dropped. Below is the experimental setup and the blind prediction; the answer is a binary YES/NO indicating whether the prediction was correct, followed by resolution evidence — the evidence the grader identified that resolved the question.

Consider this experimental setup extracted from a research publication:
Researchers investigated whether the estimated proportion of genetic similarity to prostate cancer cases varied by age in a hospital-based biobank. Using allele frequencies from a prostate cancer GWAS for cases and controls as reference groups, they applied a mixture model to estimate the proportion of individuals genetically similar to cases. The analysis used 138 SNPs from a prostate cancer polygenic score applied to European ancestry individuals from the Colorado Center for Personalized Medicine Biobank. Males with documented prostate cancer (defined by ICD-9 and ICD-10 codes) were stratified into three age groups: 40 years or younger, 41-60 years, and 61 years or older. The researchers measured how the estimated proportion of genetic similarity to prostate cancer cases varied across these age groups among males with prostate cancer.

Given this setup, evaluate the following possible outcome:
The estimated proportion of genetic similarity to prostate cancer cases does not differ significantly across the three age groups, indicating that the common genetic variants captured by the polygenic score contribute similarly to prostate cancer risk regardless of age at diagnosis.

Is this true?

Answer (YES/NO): NO